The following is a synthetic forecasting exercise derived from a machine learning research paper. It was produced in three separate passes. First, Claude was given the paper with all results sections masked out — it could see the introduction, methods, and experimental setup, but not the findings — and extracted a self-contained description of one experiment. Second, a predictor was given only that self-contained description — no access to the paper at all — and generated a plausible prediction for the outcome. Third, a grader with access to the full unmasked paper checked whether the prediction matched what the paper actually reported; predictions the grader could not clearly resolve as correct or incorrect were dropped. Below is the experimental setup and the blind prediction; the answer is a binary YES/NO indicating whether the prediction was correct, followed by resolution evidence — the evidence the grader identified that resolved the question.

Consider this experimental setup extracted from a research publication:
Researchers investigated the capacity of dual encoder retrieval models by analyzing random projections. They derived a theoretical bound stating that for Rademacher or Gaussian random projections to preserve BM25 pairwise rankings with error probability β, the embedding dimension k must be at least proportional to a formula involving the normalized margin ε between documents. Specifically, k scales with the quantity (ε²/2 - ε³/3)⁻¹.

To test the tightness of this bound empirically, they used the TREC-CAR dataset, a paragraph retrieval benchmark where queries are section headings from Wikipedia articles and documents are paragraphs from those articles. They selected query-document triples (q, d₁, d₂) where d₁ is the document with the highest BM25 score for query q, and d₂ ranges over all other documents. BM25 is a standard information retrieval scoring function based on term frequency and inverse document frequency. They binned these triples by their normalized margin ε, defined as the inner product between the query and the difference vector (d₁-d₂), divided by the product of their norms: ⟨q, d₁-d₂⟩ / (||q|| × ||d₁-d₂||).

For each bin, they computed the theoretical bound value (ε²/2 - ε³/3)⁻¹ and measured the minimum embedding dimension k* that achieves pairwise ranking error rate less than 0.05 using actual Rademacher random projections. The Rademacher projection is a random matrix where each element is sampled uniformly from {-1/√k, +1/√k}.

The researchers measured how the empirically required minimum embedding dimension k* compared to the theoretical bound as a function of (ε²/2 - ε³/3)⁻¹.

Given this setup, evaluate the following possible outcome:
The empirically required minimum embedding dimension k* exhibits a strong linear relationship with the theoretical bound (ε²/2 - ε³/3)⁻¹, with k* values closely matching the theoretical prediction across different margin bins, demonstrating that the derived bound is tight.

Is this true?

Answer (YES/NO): NO